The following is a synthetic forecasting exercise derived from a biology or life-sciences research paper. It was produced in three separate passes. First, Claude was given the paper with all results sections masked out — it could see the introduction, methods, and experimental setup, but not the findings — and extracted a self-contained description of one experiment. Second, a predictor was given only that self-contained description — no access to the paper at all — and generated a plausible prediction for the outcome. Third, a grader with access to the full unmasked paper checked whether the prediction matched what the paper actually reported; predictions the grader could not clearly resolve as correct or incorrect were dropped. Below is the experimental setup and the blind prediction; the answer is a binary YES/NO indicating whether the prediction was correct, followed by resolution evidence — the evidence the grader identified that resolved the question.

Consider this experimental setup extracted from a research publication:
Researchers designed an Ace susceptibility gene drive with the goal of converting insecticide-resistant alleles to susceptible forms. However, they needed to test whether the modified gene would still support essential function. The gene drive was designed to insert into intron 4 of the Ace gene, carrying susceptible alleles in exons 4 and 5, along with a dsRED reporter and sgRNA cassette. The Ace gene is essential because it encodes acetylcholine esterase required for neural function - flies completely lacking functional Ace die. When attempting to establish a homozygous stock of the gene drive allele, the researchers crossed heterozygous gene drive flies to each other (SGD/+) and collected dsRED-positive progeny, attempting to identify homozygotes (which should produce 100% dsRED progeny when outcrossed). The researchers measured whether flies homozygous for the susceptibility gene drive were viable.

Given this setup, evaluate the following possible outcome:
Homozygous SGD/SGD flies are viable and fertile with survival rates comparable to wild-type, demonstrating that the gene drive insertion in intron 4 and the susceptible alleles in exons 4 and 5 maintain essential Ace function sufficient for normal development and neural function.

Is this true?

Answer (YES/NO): NO